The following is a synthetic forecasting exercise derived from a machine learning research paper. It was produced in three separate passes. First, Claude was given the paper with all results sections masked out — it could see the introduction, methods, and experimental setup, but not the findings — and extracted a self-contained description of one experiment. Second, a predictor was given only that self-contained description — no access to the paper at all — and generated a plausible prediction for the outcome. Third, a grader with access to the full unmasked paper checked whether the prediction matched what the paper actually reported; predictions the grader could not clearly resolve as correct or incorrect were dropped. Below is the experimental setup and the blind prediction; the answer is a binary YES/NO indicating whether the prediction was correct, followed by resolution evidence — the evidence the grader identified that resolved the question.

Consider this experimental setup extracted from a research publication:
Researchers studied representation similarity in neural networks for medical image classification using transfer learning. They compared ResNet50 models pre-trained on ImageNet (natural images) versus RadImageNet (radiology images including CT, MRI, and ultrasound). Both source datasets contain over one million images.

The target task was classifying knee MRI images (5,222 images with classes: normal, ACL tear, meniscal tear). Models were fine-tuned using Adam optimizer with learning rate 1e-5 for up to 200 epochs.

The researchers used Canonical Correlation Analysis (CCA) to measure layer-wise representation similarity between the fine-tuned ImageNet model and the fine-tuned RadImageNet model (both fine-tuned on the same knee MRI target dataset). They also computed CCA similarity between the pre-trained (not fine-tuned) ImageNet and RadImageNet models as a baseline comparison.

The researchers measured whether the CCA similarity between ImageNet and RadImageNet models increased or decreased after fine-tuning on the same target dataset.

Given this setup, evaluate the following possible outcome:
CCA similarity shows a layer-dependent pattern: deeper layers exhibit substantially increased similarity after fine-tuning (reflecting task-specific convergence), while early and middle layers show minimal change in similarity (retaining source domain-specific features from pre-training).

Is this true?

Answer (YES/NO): NO